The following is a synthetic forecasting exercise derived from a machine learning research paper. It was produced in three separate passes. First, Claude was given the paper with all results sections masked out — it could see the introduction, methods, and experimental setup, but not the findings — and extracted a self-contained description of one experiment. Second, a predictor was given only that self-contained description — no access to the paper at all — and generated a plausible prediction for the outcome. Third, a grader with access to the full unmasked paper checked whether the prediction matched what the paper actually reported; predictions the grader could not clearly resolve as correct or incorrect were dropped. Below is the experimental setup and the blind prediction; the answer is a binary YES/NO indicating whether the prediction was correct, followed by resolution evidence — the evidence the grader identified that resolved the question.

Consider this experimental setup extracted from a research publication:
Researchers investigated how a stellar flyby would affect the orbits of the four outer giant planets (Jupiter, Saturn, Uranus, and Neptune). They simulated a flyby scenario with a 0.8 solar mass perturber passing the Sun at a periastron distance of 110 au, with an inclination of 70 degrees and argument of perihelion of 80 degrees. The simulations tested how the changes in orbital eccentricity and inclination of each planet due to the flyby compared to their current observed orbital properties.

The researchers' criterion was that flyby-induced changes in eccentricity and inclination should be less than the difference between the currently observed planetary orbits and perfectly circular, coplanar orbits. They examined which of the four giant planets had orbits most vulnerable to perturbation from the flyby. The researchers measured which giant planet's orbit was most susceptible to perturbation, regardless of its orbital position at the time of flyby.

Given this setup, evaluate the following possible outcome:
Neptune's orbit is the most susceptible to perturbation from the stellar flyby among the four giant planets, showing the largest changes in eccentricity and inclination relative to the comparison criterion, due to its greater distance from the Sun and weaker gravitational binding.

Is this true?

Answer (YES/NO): YES